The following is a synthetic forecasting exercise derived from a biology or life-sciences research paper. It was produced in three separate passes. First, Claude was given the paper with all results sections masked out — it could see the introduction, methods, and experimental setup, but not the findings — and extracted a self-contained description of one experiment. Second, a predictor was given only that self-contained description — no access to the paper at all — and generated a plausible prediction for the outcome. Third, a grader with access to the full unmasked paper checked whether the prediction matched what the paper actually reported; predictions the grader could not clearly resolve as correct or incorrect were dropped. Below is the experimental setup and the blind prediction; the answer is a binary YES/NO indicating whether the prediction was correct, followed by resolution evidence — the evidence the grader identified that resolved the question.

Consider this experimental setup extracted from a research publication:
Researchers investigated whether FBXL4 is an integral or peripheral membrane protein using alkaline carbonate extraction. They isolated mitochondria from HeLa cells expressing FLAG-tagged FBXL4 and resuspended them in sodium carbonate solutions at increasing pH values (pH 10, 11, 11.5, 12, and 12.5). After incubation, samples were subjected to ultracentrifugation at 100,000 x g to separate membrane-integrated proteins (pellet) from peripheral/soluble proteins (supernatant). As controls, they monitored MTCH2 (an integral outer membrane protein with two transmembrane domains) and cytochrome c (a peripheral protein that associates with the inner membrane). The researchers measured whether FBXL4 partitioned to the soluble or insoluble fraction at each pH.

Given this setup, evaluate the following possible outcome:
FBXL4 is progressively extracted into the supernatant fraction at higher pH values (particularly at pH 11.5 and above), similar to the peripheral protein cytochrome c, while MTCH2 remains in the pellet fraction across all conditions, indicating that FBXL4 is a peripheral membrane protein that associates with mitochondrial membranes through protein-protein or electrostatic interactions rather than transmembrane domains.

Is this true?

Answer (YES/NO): NO